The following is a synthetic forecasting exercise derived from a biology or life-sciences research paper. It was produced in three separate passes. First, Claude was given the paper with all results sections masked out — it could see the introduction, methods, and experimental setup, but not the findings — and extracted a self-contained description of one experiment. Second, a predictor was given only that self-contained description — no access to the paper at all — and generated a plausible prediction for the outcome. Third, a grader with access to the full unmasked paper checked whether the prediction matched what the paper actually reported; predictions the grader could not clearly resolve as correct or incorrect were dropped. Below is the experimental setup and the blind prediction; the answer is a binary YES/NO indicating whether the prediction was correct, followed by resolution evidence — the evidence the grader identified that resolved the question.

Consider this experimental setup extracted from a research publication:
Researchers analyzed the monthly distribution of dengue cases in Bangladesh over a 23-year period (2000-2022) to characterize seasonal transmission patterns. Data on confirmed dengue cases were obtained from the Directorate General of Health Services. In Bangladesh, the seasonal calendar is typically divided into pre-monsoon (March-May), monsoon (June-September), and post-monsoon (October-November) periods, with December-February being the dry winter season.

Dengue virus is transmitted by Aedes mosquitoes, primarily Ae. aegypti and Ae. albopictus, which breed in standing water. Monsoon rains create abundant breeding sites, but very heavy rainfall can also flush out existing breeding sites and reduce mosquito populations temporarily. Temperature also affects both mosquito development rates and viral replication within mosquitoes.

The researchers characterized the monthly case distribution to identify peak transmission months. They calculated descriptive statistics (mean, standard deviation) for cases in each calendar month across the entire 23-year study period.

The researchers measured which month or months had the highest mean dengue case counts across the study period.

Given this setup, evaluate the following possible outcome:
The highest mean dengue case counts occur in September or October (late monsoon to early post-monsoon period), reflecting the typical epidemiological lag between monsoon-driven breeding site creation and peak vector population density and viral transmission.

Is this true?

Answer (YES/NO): NO